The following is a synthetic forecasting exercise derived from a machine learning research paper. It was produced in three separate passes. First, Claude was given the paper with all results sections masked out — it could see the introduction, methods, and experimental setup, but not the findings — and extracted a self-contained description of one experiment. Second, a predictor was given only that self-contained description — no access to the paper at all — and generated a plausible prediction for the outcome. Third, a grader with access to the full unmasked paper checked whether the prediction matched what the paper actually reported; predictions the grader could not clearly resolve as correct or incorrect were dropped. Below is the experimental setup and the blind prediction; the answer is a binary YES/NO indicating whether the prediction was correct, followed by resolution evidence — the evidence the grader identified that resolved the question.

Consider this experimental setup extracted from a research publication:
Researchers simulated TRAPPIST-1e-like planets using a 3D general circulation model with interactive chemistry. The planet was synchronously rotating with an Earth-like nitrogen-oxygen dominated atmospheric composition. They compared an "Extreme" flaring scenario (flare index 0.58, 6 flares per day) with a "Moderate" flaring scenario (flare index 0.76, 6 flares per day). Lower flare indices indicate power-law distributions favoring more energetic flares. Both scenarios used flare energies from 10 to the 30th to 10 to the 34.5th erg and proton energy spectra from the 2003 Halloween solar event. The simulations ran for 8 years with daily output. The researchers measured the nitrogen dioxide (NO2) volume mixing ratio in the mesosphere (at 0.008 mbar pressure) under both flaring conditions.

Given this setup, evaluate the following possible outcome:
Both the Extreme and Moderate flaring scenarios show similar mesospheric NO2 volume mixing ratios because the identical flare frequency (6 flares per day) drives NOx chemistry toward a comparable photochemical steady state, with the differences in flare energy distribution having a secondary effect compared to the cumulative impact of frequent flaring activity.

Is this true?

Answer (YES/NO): NO